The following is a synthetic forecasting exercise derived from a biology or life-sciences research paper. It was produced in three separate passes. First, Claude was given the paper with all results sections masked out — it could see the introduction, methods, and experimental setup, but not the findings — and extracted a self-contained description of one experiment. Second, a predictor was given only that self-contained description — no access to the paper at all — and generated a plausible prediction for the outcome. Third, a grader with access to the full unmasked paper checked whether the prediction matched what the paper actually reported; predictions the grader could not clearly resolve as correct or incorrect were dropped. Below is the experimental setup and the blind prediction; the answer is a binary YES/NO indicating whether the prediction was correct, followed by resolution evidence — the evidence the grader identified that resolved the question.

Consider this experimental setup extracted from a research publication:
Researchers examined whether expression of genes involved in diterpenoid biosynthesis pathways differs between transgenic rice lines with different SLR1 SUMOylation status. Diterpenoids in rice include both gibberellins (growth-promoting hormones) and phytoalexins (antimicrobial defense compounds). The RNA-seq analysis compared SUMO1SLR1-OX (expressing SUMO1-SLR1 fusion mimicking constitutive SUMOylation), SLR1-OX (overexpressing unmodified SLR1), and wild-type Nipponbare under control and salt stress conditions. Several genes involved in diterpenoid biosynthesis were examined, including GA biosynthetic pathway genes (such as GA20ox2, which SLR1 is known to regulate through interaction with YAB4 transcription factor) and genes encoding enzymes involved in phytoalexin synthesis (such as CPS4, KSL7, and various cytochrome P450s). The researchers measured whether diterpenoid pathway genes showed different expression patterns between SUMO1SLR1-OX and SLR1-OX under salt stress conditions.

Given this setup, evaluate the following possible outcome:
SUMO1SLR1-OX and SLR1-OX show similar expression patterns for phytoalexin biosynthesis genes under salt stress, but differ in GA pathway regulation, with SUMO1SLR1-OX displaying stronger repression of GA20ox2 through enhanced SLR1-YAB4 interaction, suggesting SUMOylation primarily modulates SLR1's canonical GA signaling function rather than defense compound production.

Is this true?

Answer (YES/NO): NO